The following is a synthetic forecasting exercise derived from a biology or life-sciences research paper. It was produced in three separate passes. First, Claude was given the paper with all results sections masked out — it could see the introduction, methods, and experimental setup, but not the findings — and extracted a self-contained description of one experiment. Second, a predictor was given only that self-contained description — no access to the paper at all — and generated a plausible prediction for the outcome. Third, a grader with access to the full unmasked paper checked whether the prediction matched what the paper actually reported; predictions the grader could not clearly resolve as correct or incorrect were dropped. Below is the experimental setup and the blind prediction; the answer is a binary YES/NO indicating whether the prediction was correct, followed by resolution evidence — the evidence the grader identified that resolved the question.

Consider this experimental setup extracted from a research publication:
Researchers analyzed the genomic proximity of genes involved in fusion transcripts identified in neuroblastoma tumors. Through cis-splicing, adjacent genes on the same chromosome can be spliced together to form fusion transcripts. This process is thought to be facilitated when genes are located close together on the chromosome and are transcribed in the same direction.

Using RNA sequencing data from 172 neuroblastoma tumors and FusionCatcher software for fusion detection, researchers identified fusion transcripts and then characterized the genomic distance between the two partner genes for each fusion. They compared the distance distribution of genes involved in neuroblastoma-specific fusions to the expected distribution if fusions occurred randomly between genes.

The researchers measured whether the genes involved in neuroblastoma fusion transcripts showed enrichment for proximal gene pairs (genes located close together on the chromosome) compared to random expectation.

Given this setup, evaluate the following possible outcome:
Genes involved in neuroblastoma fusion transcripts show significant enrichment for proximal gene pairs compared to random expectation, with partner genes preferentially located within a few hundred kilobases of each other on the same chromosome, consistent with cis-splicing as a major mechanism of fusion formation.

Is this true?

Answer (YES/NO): YES